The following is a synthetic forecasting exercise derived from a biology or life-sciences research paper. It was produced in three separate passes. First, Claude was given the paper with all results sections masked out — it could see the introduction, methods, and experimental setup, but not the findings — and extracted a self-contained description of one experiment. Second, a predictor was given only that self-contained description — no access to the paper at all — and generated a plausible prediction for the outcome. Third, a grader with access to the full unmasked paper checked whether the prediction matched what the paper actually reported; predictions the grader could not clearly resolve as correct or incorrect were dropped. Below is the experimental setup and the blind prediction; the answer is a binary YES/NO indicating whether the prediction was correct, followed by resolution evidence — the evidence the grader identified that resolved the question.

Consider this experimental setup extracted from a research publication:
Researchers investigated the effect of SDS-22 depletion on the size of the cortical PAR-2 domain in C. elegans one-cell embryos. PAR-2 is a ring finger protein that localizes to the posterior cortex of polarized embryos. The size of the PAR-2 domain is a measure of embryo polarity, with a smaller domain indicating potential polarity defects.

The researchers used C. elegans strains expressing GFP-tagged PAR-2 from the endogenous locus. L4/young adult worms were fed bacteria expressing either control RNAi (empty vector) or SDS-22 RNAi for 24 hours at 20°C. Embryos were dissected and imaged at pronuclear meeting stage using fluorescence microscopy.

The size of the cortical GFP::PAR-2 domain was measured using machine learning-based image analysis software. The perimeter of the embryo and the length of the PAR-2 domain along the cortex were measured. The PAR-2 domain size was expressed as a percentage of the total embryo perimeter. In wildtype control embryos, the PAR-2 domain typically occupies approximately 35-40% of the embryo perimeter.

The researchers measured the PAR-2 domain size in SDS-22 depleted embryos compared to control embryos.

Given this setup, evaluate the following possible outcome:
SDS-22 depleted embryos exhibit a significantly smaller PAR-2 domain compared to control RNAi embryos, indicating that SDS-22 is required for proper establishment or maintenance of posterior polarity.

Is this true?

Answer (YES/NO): YES